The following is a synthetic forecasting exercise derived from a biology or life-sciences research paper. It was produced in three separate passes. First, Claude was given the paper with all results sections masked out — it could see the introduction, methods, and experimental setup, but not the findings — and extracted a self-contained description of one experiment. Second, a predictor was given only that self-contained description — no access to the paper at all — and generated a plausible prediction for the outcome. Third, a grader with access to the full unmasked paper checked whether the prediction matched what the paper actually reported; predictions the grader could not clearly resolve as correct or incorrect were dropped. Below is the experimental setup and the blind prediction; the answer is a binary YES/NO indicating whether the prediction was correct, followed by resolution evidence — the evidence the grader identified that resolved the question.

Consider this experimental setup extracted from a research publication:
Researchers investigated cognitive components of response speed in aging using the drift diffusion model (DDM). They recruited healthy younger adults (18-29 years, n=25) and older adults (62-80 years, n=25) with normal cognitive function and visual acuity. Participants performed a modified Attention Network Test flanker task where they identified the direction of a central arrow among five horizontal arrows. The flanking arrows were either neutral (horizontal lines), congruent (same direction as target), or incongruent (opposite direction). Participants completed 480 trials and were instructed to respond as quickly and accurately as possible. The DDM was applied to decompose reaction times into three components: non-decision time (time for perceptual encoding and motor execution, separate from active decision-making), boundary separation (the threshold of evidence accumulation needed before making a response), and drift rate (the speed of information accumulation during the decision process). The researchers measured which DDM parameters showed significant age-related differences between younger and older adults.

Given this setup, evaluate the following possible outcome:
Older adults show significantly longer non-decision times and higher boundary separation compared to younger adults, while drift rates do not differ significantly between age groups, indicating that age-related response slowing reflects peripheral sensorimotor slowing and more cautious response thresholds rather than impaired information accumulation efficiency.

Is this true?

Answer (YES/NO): YES